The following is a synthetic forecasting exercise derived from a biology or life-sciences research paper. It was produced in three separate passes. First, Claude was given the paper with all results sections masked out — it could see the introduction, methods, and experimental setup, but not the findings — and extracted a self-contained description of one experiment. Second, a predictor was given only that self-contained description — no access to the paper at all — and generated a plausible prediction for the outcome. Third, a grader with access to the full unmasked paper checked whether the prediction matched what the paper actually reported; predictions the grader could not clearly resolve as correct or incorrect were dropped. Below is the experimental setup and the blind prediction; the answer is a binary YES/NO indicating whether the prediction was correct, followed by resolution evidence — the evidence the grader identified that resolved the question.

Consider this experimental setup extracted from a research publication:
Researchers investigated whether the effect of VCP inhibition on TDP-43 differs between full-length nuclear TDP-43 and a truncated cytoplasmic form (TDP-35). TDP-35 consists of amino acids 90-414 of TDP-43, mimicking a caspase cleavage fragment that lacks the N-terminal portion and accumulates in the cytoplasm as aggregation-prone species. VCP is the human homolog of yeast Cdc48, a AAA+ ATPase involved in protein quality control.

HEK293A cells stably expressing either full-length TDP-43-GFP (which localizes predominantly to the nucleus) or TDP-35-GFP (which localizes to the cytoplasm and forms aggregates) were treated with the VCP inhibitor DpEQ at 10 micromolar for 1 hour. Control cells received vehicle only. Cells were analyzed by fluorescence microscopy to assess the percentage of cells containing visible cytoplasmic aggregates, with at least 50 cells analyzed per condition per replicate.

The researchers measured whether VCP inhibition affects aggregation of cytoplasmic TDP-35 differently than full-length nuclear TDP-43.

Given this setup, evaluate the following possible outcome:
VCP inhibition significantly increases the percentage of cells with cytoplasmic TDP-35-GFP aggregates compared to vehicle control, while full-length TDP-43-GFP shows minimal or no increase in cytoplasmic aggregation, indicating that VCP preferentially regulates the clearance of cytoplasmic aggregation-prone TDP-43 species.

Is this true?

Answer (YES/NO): NO